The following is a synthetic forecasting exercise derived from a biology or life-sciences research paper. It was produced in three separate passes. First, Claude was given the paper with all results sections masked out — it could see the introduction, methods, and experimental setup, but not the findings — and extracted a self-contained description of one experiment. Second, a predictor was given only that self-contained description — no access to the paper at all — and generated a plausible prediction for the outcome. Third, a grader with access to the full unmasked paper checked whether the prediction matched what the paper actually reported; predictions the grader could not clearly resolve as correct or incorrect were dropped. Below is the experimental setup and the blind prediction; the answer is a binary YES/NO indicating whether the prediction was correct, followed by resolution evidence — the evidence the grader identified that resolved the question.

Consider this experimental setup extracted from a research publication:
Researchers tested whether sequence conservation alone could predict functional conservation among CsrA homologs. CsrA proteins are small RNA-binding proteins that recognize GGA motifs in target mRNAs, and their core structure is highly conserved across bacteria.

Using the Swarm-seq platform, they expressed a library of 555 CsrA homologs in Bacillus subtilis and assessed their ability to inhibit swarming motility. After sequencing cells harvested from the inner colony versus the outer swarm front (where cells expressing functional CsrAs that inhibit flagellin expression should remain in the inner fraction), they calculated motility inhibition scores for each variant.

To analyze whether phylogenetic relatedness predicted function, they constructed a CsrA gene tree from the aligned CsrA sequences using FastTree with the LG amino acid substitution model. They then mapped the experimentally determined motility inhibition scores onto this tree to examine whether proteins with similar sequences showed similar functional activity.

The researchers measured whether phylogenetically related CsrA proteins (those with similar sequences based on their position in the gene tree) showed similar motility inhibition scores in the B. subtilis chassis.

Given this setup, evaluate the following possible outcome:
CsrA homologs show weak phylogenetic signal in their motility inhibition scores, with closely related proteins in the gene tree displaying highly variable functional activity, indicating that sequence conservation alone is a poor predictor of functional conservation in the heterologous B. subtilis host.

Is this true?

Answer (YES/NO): YES